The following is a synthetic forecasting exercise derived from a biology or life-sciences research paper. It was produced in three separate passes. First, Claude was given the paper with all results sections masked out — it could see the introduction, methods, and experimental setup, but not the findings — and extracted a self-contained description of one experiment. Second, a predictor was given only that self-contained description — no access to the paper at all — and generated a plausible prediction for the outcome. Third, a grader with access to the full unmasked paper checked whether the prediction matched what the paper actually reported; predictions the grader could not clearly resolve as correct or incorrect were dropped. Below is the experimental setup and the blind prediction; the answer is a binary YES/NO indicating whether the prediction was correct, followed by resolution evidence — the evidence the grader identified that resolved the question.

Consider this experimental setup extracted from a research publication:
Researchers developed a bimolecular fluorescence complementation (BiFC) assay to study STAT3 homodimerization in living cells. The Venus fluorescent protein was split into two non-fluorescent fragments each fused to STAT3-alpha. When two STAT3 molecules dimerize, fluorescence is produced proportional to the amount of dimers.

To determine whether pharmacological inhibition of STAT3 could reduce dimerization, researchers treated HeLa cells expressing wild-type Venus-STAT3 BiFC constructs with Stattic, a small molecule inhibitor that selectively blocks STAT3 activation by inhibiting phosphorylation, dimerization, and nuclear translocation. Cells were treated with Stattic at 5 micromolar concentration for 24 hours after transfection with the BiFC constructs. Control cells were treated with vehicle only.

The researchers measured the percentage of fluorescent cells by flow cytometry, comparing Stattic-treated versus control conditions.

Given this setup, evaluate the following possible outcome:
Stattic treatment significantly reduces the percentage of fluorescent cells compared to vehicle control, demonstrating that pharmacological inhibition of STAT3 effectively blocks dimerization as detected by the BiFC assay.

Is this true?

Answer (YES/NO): YES